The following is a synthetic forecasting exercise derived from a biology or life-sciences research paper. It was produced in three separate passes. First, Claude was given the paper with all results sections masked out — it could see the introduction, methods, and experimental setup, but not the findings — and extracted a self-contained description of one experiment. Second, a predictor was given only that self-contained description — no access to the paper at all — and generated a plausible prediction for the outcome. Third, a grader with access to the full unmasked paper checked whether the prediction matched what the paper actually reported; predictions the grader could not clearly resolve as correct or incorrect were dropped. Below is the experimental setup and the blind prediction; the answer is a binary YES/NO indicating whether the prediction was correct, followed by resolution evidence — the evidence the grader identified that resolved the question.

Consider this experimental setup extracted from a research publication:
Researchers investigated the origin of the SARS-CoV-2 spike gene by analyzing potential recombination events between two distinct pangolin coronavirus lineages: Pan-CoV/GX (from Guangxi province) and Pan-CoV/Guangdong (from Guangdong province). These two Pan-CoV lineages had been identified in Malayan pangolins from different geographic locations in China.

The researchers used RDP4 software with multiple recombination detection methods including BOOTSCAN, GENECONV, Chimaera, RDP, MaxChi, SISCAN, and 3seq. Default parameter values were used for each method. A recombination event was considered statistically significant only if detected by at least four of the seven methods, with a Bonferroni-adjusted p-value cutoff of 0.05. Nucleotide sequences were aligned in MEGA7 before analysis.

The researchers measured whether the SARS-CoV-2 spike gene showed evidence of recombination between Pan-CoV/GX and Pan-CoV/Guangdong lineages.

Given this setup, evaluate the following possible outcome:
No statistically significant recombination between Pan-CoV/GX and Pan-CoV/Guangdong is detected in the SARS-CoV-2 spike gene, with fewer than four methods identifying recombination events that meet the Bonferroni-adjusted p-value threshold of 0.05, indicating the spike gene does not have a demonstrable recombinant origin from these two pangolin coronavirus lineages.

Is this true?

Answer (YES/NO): NO